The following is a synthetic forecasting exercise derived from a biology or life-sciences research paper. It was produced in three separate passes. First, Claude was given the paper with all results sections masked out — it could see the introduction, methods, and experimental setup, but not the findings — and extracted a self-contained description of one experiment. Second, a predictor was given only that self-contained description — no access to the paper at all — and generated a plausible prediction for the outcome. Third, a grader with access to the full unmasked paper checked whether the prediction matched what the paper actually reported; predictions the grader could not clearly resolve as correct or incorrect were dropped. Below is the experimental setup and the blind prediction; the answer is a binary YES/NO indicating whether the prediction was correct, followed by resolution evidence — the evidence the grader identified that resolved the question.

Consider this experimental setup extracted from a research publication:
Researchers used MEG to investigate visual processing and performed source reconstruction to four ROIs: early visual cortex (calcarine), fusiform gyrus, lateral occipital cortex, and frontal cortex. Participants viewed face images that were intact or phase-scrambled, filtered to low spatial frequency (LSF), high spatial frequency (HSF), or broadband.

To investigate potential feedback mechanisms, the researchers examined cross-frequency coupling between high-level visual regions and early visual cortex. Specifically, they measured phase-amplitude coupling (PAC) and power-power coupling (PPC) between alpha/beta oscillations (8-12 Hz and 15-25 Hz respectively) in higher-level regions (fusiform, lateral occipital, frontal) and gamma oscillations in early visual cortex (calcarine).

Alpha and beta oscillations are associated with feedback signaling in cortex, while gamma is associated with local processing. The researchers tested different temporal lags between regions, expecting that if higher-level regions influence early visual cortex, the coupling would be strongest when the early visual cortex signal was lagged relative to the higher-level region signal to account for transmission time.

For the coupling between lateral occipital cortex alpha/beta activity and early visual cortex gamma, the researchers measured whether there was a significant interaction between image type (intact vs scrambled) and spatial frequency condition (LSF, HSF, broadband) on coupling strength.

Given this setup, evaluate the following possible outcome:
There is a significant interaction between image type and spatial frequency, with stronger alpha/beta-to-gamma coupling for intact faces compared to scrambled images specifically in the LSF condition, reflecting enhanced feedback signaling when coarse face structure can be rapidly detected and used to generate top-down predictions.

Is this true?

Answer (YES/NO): NO